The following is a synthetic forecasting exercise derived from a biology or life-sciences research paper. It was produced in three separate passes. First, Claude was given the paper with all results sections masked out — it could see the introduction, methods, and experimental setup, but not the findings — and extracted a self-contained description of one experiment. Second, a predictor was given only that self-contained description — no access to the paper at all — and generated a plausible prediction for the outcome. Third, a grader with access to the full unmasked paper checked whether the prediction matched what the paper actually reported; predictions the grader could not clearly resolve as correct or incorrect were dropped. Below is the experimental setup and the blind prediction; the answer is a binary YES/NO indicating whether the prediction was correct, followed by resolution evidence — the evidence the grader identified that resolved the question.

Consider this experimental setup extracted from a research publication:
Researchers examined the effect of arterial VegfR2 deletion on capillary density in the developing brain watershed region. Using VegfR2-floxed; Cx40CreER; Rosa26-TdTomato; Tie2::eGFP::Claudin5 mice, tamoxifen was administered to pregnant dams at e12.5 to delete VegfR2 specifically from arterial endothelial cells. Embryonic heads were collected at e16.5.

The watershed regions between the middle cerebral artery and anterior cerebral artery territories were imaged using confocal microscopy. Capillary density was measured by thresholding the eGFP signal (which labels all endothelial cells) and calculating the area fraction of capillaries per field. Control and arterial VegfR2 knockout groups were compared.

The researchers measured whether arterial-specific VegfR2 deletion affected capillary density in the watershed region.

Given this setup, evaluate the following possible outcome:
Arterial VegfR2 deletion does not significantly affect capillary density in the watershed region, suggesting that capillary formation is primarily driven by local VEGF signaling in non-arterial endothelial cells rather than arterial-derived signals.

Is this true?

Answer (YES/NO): YES